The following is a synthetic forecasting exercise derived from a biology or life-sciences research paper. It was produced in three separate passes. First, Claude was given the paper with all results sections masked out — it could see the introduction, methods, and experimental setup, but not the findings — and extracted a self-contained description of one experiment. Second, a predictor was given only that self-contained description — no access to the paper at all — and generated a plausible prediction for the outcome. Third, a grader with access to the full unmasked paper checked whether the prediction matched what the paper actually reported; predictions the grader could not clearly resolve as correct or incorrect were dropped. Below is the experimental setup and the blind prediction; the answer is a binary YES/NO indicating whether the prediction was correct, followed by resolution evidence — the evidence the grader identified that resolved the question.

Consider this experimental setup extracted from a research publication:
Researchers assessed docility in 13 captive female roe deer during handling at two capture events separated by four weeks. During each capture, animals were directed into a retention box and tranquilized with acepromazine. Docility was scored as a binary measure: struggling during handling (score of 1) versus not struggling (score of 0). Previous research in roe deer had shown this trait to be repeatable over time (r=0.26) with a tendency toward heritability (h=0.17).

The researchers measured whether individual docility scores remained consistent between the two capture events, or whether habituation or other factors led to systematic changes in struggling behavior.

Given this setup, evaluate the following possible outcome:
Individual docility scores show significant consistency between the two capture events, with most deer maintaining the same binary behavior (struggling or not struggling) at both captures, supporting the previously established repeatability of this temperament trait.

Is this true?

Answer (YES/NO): YES